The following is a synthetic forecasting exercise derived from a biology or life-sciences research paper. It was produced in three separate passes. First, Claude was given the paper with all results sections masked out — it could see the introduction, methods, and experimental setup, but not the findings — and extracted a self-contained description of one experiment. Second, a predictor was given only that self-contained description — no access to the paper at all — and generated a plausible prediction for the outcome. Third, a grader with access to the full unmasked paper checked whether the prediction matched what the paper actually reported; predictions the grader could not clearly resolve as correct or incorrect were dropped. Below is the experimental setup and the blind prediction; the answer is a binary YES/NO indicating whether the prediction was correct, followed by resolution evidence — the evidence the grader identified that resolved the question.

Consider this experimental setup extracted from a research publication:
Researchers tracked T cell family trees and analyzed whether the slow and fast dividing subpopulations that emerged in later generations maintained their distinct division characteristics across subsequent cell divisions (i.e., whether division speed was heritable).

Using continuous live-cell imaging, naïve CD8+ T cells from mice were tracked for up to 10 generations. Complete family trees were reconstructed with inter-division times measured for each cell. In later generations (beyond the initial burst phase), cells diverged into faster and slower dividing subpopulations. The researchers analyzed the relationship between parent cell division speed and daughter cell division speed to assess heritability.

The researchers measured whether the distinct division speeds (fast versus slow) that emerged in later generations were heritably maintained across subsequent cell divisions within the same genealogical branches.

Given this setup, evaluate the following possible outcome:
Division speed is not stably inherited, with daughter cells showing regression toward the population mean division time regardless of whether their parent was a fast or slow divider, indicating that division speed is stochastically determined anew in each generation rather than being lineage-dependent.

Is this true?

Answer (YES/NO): NO